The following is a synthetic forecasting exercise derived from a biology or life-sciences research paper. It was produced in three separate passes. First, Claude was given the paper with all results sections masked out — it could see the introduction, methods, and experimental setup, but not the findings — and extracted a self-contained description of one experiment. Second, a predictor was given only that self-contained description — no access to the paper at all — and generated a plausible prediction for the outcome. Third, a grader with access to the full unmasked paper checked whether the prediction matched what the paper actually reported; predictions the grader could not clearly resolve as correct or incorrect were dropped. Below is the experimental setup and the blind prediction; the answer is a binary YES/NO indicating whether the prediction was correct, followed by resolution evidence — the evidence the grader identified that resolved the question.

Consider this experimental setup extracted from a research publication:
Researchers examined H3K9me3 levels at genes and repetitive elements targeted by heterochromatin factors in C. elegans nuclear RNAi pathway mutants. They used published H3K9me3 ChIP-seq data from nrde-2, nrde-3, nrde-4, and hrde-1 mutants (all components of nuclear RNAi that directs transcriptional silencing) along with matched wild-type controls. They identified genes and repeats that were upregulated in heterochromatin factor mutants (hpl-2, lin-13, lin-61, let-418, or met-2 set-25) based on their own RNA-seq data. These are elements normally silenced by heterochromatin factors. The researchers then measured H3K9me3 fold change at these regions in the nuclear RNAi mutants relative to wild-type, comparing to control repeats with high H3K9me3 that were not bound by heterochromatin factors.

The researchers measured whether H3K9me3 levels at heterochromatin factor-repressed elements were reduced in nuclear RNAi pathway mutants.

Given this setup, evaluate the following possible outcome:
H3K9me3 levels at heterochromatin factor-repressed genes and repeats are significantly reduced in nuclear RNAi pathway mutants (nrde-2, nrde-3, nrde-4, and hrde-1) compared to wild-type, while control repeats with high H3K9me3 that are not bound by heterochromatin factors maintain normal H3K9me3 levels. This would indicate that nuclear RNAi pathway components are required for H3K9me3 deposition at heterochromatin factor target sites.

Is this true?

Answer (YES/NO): NO